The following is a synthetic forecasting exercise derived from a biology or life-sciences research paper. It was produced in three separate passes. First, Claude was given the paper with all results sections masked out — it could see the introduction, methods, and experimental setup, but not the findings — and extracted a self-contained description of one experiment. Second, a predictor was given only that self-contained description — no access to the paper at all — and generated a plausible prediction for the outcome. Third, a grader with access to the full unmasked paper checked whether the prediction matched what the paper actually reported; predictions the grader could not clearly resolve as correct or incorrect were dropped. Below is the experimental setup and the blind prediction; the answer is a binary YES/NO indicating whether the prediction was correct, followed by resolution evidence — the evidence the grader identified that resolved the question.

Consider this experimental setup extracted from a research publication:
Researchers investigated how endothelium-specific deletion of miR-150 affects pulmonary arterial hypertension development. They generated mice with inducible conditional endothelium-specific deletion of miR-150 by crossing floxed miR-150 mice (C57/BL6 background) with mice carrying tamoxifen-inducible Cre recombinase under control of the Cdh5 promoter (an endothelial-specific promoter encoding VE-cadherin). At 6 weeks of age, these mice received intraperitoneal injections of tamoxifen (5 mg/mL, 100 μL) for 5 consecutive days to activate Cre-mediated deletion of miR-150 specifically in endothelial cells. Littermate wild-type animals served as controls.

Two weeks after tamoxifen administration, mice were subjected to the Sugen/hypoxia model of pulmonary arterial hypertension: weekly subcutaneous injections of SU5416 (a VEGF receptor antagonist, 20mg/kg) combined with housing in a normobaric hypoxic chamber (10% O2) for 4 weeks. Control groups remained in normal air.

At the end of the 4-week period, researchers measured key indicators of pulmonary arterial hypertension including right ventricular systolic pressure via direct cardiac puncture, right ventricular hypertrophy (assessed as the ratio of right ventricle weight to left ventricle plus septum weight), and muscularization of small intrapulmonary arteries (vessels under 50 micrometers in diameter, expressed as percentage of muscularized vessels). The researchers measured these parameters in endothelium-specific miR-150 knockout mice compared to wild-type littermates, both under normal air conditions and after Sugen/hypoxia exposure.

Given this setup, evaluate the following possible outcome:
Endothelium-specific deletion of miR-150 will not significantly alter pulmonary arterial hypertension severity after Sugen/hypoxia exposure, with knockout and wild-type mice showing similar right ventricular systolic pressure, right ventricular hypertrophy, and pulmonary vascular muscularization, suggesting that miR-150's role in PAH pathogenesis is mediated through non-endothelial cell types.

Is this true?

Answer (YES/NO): NO